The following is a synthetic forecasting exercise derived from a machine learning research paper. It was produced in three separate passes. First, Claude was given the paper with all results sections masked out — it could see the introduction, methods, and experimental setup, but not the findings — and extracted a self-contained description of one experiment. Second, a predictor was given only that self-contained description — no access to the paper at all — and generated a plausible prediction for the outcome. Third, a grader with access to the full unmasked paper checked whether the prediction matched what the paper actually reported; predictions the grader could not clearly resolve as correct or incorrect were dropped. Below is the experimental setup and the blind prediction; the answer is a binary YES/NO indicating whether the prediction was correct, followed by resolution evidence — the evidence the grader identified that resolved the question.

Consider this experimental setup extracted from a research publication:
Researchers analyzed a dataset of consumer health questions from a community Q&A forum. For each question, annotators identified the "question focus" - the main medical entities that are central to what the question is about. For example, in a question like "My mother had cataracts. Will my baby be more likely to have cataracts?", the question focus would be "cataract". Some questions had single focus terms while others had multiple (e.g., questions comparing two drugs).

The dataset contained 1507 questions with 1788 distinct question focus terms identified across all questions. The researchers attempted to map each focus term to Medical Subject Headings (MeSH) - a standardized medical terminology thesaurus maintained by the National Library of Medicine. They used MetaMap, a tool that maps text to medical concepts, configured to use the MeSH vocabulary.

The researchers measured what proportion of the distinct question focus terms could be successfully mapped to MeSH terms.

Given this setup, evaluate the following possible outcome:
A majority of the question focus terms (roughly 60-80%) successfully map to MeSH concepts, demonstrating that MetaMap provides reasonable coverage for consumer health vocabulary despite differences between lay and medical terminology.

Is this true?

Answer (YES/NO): YES